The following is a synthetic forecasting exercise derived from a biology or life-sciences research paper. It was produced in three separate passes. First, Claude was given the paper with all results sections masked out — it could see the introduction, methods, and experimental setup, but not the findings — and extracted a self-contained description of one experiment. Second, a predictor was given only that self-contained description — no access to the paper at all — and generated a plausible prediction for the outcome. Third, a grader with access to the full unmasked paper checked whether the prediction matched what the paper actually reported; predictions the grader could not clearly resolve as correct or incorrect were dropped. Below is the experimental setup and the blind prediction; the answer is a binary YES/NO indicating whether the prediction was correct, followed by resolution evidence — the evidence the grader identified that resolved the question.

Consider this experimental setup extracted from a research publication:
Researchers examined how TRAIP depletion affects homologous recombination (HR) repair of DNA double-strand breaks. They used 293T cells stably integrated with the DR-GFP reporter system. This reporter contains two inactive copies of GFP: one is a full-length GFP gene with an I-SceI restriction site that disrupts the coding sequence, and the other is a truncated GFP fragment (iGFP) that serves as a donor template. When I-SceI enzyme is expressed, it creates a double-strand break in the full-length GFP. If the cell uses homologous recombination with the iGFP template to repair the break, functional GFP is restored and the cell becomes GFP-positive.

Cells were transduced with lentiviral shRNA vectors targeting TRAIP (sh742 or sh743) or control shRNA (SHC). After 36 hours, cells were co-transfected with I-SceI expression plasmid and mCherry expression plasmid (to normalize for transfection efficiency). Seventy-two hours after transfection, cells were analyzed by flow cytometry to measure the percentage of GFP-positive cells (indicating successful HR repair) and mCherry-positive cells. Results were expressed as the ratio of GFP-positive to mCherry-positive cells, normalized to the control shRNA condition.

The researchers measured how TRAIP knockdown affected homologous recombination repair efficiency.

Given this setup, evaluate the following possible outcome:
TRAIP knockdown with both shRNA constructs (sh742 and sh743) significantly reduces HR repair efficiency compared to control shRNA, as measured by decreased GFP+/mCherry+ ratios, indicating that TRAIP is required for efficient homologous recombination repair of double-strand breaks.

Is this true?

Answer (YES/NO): NO